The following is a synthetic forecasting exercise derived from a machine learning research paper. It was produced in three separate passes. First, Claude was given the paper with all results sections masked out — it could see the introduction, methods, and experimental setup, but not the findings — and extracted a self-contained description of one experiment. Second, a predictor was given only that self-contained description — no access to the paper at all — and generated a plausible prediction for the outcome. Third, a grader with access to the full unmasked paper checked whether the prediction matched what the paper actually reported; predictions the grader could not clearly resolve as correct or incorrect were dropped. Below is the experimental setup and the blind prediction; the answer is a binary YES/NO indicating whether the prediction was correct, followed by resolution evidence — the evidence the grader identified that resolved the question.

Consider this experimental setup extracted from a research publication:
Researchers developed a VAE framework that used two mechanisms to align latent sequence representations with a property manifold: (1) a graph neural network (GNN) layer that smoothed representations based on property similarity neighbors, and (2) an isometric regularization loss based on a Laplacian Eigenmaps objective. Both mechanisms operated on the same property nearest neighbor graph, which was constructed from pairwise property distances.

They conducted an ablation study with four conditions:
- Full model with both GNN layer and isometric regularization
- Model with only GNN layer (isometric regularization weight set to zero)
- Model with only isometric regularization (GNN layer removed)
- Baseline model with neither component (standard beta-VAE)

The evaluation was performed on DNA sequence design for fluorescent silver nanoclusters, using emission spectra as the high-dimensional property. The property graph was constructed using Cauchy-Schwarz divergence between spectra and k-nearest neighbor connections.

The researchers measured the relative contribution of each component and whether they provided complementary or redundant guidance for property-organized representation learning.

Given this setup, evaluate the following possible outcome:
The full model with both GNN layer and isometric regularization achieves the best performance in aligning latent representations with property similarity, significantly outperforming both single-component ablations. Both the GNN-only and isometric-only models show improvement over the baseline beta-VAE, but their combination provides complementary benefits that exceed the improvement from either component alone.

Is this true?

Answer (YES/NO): NO